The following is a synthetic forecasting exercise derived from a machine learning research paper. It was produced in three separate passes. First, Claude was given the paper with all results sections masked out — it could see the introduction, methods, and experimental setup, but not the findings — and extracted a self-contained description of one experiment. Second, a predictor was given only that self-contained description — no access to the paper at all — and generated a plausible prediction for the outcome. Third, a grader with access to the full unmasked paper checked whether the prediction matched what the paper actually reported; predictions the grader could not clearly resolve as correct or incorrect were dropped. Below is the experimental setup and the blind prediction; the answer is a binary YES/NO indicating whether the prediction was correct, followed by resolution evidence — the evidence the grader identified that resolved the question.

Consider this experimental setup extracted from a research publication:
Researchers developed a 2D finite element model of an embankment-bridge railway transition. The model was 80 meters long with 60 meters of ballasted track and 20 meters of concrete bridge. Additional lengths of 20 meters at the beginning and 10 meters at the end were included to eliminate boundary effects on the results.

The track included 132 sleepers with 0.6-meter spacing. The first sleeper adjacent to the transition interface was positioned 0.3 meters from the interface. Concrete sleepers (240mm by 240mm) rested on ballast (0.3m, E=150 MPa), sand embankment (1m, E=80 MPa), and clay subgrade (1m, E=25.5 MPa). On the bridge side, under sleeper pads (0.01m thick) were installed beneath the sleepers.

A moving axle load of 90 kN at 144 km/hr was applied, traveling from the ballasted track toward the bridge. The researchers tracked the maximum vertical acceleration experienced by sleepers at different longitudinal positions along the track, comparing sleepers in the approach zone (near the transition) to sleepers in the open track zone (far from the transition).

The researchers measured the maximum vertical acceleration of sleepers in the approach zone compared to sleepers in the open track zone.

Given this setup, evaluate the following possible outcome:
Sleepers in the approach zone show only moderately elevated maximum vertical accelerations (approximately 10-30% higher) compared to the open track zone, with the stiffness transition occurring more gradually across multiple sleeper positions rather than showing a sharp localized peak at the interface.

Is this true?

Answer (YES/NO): NO